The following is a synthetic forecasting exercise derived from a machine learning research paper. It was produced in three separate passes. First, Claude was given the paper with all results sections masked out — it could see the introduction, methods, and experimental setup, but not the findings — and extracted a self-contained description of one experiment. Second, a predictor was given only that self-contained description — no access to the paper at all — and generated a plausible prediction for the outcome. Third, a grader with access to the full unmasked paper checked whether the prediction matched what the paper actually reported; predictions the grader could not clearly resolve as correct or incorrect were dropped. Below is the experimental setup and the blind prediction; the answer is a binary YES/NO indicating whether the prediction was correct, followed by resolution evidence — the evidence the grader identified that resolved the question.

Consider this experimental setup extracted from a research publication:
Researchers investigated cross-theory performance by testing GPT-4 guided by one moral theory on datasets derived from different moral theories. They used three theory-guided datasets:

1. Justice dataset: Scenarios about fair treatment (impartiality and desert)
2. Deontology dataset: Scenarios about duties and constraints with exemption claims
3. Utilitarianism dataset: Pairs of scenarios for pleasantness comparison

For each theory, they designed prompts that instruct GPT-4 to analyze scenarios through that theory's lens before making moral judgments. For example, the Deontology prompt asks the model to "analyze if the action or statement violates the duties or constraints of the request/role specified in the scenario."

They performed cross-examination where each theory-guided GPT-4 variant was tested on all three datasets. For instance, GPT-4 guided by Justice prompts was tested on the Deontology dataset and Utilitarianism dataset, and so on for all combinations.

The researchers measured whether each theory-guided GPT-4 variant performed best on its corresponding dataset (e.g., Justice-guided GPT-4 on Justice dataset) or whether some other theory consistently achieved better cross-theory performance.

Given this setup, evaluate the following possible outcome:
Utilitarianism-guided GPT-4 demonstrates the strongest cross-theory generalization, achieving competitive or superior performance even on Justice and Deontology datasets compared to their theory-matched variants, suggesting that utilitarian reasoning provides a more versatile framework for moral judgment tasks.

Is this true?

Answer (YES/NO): NO